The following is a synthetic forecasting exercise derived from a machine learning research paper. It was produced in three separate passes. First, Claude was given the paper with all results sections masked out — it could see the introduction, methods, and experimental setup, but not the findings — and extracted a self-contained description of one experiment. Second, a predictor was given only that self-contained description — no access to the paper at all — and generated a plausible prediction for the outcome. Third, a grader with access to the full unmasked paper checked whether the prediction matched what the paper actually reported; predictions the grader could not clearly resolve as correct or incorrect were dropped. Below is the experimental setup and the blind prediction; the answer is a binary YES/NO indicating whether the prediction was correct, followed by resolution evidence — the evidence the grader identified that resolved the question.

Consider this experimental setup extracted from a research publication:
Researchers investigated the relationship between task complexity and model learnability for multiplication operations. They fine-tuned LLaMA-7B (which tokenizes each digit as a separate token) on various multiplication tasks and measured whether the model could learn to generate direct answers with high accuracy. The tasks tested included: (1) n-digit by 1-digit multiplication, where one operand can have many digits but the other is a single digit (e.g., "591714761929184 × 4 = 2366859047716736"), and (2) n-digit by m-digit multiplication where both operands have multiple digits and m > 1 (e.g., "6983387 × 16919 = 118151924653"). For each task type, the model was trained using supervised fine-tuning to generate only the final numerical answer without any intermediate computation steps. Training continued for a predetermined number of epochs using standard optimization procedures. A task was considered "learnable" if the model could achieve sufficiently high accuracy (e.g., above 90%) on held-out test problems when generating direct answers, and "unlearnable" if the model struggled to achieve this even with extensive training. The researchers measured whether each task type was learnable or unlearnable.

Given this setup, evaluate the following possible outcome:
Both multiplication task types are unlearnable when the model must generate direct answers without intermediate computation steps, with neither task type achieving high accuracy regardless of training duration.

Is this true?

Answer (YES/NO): NO